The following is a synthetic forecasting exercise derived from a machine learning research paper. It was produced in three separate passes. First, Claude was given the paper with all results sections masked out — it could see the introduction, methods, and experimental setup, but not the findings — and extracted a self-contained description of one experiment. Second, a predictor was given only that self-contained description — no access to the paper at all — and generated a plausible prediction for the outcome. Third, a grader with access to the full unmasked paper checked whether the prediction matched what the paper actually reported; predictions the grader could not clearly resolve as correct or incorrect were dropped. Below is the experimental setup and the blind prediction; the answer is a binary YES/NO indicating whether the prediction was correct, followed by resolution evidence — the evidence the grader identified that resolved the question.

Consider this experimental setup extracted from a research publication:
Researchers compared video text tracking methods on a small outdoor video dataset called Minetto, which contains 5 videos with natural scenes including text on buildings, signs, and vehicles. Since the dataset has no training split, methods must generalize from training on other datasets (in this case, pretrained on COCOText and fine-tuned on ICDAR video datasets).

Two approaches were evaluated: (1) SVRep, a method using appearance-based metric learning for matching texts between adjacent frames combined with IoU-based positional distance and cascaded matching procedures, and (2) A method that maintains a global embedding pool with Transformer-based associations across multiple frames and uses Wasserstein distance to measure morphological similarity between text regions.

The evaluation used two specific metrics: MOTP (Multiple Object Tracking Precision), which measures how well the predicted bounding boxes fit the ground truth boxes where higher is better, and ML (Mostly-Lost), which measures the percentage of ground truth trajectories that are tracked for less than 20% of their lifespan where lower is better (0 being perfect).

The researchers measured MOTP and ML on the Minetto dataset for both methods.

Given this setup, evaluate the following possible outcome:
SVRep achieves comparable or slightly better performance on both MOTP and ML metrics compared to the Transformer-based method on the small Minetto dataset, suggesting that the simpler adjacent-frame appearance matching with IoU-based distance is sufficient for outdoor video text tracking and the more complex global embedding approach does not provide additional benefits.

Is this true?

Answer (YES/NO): YES